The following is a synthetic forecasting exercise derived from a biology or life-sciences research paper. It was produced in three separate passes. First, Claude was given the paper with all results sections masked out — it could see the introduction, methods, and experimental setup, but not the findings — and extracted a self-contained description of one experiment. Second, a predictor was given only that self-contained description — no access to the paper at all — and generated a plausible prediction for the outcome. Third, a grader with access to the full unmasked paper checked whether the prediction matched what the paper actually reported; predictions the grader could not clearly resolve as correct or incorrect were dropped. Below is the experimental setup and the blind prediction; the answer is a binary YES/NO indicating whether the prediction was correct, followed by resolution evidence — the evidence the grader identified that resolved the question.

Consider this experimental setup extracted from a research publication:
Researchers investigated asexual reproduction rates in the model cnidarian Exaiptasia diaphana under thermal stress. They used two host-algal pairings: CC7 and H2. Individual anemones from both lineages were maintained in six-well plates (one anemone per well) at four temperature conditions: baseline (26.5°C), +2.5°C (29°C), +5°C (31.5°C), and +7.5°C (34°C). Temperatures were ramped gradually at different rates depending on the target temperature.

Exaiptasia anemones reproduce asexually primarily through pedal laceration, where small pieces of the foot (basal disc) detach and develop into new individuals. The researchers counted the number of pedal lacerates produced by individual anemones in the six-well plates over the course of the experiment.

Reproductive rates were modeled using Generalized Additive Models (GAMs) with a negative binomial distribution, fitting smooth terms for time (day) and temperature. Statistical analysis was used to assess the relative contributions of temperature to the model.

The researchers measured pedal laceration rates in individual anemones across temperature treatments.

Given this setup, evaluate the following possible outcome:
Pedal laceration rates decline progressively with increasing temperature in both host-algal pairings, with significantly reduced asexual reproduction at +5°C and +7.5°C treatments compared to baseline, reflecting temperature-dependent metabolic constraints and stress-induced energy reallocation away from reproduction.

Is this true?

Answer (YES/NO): NO